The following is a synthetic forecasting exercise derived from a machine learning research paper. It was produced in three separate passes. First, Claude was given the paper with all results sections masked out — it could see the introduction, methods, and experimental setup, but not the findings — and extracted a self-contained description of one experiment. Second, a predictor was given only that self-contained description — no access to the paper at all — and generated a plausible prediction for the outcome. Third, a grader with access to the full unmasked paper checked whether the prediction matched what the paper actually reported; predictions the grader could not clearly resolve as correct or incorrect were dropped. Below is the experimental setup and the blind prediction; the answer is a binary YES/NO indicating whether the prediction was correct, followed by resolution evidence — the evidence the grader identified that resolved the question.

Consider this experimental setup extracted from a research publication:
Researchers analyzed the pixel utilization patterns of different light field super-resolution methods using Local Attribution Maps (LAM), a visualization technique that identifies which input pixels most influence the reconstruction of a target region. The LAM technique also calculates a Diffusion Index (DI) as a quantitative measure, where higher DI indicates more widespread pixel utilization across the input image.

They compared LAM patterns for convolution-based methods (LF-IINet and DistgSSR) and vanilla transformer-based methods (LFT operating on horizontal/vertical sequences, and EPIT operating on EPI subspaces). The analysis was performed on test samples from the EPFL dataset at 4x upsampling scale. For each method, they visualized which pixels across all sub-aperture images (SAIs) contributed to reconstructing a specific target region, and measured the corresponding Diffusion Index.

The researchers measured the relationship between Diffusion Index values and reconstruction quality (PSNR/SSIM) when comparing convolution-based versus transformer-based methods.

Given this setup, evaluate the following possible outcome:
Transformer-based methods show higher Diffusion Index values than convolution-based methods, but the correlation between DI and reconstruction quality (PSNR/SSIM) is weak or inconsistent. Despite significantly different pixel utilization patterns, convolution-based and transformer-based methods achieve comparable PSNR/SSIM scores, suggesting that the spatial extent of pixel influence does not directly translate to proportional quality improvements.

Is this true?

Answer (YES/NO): NO